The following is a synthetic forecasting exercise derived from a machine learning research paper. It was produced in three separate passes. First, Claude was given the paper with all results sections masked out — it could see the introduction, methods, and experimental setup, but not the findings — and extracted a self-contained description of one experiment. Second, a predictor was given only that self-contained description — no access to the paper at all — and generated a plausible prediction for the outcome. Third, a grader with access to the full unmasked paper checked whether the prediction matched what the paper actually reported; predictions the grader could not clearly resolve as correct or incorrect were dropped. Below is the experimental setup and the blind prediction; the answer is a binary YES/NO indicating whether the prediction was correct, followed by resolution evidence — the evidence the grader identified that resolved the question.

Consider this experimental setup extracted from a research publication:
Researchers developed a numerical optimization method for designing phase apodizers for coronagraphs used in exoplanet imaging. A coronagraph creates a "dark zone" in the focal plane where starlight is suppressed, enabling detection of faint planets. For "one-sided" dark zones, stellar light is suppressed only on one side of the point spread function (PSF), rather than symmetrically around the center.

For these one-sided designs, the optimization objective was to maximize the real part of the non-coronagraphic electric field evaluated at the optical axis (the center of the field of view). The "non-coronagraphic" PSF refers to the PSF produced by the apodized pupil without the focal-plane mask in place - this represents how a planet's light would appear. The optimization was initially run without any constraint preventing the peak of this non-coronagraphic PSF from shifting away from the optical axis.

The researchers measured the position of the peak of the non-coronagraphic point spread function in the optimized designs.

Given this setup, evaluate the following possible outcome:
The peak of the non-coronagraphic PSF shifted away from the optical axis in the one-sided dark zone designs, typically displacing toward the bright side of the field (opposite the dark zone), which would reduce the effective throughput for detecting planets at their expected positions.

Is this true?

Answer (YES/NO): YES